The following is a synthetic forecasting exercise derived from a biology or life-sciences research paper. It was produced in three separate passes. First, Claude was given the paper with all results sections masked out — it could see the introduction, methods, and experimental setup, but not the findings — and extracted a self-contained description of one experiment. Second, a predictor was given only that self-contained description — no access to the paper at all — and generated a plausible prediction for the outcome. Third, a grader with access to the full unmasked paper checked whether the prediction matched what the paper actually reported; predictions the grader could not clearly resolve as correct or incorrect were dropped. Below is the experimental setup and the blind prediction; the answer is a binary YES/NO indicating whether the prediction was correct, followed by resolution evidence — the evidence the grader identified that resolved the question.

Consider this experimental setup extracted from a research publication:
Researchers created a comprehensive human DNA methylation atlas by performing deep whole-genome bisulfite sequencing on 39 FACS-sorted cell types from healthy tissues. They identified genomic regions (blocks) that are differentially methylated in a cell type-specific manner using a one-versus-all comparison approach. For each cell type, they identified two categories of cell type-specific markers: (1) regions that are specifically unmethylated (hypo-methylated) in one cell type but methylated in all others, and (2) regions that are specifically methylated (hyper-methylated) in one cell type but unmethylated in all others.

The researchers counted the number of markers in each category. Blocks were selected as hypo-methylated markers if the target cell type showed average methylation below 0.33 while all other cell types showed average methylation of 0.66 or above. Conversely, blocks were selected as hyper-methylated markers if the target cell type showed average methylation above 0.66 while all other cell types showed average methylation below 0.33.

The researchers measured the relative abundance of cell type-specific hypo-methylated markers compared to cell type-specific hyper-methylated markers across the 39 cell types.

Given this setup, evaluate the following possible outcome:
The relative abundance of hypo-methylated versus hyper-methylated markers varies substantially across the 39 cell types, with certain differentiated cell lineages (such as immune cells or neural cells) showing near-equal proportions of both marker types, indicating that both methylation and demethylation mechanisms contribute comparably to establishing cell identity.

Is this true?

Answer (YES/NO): NO